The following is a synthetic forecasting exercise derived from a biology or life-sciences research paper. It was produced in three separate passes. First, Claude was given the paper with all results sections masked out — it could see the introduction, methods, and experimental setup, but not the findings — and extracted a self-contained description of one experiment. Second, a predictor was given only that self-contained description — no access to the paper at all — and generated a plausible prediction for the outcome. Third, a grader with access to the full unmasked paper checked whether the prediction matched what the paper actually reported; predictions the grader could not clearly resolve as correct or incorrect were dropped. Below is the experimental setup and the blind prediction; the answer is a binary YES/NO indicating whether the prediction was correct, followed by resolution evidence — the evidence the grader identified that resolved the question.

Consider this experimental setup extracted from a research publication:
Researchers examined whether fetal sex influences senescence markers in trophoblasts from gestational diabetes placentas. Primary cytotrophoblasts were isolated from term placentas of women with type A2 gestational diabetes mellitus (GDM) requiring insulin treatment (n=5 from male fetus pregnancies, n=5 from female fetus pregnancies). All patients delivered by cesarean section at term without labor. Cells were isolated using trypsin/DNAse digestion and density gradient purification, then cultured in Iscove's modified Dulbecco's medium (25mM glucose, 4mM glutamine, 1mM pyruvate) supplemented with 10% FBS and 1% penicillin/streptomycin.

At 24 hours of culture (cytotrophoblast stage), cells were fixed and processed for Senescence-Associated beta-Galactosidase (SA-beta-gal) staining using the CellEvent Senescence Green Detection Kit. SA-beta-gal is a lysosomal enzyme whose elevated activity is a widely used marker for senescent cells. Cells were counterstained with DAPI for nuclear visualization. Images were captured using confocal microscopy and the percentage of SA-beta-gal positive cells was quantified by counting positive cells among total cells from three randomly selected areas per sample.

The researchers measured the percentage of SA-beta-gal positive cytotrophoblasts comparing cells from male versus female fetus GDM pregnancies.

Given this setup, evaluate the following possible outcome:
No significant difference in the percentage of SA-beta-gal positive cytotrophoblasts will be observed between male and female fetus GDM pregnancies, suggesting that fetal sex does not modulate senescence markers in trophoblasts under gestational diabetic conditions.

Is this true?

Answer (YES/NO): NO